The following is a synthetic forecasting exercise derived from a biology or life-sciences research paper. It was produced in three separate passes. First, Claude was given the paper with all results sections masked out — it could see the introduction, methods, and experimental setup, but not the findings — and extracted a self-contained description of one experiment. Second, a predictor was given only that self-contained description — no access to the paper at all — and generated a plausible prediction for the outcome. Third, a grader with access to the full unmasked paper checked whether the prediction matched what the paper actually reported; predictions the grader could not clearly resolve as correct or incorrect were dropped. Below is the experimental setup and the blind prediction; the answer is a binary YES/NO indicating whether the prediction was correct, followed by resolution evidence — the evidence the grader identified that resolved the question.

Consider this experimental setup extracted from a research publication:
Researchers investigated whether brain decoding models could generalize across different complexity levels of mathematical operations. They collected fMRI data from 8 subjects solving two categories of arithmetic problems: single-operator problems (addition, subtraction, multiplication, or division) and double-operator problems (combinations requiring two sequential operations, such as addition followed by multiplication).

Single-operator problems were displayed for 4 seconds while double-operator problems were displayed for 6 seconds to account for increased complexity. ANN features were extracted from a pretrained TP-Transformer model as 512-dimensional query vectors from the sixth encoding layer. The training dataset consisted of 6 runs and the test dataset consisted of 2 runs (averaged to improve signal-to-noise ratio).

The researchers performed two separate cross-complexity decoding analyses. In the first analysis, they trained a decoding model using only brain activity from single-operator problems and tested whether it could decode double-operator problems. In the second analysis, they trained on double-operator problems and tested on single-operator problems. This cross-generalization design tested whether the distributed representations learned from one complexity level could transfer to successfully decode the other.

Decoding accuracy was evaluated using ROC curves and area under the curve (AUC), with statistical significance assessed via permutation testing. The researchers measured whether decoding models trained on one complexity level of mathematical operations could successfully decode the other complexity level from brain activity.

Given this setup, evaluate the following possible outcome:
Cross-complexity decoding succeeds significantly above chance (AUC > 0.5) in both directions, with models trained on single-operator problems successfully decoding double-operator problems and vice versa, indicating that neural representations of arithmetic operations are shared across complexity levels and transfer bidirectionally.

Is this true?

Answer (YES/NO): YES